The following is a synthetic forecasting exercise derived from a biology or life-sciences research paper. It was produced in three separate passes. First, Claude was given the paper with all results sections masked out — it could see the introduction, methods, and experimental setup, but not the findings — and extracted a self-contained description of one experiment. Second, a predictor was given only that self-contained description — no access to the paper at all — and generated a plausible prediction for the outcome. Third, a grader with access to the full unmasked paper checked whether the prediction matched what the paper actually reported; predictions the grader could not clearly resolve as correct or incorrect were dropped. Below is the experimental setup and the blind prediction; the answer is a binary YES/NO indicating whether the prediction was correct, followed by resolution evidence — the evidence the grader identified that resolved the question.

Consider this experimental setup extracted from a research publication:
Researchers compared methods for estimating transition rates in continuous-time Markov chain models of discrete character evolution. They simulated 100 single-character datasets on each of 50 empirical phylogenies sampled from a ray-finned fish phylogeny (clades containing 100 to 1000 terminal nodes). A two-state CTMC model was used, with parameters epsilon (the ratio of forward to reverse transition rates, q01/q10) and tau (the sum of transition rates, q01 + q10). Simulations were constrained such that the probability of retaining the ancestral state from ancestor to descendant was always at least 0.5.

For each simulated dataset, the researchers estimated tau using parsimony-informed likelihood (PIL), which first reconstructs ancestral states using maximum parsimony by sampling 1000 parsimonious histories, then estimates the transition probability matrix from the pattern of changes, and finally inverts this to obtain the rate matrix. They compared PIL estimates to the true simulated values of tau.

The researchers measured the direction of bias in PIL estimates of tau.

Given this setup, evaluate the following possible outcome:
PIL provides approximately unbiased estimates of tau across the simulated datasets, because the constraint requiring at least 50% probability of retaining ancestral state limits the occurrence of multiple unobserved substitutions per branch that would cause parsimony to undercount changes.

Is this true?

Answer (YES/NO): NO